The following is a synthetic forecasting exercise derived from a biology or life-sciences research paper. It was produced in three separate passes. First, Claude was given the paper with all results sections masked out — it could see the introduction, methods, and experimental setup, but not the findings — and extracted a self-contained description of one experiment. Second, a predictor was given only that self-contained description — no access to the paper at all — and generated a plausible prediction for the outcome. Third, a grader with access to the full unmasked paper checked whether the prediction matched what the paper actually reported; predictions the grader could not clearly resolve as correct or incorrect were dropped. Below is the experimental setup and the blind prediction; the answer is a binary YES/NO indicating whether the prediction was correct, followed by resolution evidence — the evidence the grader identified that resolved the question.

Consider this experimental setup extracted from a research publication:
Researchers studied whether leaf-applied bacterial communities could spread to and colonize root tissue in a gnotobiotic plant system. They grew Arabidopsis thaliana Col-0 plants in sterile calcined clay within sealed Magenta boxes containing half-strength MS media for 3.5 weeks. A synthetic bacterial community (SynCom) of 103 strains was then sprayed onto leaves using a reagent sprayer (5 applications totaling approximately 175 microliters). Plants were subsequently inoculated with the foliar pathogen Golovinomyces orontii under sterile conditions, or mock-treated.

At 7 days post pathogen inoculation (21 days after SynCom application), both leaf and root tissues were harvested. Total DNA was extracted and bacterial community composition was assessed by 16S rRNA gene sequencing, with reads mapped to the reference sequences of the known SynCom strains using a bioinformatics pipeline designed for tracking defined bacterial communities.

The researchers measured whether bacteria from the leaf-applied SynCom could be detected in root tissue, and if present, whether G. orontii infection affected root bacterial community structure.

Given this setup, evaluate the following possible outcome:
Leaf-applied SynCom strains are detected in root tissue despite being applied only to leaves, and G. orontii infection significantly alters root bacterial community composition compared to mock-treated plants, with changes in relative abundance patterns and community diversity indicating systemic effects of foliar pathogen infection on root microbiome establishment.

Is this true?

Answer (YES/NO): YES